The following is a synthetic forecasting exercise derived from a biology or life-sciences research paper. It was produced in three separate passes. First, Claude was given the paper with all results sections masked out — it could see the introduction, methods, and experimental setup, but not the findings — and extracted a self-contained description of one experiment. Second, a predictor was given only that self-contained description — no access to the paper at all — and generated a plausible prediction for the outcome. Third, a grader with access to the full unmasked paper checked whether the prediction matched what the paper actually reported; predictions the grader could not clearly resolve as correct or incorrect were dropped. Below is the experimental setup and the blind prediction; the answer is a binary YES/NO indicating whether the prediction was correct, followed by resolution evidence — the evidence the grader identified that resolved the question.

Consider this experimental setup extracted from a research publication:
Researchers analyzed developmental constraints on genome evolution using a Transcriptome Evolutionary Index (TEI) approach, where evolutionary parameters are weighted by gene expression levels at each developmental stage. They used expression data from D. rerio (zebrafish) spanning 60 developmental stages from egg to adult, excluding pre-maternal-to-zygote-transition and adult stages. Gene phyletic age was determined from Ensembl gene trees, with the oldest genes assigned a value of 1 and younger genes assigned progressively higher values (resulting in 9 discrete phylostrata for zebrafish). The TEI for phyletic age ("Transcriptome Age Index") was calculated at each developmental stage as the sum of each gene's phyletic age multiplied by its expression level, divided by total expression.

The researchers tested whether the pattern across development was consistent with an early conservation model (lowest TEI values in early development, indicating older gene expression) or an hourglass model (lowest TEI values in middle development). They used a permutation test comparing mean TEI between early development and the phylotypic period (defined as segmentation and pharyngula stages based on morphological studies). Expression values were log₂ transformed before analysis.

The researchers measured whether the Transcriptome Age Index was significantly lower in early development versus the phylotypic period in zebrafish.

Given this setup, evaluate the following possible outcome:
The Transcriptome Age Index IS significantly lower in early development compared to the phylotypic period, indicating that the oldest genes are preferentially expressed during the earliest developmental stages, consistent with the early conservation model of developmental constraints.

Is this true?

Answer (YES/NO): YES